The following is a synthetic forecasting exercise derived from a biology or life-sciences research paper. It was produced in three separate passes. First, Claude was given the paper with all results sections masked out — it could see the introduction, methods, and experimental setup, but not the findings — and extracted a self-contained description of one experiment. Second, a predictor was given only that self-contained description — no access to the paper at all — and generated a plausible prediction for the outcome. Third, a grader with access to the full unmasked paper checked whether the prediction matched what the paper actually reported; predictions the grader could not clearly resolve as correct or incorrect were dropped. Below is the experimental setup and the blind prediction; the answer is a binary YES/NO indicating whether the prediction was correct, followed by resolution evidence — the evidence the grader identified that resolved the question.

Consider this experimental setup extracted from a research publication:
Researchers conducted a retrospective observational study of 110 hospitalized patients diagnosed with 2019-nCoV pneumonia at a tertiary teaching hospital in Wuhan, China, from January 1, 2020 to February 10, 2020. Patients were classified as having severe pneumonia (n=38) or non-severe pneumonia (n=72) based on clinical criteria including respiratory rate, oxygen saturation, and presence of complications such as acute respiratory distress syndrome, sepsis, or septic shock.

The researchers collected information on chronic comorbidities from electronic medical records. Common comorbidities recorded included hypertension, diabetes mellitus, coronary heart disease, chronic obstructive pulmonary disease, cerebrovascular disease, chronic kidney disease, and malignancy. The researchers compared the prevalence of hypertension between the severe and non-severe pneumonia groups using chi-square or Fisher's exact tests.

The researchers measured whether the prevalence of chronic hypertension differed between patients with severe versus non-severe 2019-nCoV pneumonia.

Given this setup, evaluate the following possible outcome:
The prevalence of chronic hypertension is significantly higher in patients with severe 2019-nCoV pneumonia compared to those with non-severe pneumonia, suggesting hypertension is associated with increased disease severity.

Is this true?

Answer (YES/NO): YES